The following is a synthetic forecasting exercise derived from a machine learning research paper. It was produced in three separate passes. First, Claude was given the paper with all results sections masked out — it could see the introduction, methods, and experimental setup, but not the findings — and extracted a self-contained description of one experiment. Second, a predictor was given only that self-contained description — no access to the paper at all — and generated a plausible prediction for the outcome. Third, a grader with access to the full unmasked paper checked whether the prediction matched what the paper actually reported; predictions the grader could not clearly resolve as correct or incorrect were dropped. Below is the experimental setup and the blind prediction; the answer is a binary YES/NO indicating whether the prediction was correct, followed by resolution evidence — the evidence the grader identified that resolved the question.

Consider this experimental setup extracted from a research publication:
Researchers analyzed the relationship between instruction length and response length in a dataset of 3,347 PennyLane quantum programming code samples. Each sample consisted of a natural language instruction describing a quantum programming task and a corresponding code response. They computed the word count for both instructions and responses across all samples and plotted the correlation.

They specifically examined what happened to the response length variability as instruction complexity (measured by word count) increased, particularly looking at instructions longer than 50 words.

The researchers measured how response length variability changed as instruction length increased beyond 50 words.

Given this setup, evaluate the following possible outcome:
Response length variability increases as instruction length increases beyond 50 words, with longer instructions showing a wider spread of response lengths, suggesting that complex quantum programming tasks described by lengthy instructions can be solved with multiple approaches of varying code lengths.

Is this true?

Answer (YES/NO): YES